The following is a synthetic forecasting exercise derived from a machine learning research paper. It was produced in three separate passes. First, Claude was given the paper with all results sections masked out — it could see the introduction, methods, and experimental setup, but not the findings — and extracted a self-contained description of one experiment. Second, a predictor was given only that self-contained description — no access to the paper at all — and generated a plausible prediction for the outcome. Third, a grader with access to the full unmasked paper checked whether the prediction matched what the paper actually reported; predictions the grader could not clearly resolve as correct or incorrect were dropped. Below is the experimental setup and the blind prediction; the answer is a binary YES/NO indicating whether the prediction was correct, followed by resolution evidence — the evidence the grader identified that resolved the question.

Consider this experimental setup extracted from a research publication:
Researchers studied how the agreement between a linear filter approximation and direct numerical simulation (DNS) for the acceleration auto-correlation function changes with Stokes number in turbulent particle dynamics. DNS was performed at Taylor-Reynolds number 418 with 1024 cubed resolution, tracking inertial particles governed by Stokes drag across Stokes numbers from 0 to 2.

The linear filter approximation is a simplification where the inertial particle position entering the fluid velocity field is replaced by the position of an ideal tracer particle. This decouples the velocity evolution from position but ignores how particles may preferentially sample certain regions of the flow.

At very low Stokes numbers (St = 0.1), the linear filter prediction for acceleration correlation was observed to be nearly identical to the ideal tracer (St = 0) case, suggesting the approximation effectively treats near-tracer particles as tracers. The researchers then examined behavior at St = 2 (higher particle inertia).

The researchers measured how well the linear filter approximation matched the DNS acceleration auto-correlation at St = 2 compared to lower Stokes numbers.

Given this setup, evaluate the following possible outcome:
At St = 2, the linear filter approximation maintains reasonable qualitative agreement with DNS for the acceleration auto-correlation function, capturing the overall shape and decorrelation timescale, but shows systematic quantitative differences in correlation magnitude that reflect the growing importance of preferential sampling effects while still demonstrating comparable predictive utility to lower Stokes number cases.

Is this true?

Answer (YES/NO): NO